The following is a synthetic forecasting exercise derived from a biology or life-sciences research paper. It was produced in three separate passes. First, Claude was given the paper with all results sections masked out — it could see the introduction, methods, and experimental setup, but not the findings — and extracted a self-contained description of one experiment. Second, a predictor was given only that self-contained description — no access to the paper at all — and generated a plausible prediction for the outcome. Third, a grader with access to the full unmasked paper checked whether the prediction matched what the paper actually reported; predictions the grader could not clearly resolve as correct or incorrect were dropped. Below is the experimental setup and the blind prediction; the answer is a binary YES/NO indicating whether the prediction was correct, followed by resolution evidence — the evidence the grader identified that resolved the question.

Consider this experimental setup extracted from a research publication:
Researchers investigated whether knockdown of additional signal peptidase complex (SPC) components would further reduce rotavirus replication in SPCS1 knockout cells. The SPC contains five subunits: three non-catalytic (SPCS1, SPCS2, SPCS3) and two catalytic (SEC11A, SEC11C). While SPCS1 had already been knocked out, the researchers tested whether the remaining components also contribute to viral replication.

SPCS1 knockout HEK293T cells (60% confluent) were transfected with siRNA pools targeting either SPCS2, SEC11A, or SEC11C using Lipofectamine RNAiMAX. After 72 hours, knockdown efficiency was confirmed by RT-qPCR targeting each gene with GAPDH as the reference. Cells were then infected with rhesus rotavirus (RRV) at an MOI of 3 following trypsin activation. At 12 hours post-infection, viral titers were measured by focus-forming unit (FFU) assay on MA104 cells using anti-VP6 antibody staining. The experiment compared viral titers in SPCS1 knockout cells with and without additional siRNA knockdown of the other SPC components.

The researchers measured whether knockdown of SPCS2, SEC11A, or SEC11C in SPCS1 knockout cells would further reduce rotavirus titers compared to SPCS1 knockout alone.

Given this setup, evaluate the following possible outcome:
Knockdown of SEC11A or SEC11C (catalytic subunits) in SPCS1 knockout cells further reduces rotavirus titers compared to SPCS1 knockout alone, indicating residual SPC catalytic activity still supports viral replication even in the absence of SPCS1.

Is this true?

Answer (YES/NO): YES